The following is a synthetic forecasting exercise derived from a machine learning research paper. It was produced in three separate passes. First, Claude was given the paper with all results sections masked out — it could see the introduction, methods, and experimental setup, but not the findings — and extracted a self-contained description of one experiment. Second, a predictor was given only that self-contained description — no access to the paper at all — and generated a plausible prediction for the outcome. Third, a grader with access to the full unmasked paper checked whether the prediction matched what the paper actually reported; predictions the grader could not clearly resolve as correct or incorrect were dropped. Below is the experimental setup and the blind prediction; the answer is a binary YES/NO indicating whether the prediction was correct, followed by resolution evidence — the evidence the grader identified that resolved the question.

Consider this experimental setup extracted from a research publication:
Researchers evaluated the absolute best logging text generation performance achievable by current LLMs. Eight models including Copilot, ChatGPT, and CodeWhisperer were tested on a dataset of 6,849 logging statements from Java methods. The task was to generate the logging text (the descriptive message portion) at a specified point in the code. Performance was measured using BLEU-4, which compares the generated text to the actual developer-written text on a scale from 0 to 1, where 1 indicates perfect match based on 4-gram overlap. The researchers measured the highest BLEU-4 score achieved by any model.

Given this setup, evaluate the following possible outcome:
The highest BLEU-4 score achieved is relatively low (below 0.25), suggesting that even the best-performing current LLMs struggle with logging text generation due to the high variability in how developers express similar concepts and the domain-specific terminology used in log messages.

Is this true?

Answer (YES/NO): YES